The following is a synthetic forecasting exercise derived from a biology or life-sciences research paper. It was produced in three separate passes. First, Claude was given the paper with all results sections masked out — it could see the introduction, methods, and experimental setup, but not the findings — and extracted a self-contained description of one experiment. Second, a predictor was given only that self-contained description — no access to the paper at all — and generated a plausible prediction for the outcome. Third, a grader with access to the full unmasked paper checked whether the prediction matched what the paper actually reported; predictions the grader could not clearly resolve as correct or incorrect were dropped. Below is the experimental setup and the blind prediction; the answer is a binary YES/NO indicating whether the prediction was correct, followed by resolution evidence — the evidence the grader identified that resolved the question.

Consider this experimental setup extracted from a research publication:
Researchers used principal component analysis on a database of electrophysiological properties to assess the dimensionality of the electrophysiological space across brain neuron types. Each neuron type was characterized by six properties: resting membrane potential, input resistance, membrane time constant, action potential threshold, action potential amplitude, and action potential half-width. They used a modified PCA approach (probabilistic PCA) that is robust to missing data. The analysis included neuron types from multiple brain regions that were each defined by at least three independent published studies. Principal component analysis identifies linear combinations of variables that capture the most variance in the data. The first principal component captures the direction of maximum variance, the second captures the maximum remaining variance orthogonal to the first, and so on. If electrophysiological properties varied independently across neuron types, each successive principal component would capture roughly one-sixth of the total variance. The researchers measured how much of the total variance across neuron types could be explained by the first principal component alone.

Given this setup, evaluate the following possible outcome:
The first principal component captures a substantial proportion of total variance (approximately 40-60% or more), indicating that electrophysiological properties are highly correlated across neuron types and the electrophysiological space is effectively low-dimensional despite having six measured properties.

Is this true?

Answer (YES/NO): YES